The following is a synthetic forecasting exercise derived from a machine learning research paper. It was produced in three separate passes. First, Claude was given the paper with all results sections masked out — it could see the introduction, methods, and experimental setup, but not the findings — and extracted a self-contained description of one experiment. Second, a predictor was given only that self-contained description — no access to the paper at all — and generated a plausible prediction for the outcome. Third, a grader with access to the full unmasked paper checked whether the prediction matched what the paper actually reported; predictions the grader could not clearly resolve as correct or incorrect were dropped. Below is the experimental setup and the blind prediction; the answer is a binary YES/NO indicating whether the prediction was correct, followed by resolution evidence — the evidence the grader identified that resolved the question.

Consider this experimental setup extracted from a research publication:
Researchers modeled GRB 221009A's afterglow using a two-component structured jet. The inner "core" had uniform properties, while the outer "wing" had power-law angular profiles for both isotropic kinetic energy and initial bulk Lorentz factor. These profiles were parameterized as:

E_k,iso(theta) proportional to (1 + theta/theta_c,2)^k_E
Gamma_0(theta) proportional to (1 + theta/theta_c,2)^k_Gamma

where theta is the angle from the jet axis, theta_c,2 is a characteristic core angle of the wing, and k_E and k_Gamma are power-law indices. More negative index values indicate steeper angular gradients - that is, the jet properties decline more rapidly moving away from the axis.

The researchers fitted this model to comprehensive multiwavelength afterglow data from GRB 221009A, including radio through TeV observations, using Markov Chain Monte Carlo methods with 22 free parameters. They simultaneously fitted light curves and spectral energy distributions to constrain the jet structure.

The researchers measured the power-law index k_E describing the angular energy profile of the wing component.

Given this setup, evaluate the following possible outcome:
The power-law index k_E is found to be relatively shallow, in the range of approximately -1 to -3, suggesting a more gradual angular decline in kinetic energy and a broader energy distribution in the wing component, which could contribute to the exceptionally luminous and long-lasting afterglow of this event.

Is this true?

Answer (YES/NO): NO